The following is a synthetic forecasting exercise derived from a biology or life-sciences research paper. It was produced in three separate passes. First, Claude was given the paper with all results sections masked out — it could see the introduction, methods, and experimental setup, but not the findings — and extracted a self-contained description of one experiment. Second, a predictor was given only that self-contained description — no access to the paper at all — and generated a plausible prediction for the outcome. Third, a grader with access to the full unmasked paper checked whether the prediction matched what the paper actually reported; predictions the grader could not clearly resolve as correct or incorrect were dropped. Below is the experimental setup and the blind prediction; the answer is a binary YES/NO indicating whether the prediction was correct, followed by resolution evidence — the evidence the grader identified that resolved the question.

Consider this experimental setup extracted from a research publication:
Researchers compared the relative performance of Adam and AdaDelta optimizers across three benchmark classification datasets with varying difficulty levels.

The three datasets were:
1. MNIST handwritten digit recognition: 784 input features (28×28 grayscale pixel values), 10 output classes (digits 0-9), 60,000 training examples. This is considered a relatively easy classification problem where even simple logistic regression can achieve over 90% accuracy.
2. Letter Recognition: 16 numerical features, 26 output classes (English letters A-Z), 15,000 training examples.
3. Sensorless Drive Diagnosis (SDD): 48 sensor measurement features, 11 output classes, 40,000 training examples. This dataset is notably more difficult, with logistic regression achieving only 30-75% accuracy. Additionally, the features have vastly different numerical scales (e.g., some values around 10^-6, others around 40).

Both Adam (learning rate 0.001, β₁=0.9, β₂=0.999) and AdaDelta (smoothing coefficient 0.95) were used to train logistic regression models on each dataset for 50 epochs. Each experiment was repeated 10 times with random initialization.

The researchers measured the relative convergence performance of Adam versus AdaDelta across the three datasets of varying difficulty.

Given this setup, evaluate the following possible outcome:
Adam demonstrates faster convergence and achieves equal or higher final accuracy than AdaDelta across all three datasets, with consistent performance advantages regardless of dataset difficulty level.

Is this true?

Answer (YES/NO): NO